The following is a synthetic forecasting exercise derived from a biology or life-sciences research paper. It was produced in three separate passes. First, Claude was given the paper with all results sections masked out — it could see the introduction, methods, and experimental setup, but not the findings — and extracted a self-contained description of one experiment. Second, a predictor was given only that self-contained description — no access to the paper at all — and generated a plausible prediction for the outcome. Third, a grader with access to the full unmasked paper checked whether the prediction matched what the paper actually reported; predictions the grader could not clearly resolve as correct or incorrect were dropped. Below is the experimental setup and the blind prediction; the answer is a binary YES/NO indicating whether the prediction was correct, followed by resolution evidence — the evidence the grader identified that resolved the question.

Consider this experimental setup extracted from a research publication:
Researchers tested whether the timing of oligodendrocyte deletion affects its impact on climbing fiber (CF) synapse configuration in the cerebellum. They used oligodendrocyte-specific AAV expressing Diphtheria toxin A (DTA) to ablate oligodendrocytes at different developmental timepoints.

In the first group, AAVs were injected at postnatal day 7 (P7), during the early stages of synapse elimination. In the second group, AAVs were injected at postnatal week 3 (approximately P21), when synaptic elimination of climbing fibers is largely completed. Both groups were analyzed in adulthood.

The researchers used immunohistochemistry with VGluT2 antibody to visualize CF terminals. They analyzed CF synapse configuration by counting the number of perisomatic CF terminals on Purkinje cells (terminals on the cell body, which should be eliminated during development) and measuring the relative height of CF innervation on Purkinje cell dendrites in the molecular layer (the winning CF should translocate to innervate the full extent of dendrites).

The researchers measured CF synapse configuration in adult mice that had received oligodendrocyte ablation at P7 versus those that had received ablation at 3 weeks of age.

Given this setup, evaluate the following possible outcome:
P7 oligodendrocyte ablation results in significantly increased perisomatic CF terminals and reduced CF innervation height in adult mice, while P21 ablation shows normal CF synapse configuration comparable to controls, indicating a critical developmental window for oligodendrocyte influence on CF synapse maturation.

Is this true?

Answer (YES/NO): YES